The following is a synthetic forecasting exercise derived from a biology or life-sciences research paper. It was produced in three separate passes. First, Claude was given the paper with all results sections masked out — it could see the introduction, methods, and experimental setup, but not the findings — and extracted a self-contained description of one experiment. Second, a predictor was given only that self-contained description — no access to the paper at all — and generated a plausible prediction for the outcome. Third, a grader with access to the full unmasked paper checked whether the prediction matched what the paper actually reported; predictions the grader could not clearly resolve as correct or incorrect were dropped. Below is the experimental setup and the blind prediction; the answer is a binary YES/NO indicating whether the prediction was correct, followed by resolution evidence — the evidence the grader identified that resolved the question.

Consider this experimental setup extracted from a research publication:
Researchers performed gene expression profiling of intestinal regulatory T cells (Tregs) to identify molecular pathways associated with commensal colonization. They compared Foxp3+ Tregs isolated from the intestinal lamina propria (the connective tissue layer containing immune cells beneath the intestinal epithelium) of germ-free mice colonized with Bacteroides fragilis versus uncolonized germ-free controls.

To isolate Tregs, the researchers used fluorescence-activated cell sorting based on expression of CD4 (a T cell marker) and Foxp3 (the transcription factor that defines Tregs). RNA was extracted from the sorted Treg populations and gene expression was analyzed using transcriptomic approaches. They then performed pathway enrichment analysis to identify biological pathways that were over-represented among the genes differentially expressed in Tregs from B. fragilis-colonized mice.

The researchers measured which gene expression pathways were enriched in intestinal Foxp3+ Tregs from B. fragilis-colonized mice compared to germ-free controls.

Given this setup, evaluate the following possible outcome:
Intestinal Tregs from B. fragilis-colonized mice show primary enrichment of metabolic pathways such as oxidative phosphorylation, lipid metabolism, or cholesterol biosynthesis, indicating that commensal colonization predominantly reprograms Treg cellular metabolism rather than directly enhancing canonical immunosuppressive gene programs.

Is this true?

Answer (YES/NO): NO